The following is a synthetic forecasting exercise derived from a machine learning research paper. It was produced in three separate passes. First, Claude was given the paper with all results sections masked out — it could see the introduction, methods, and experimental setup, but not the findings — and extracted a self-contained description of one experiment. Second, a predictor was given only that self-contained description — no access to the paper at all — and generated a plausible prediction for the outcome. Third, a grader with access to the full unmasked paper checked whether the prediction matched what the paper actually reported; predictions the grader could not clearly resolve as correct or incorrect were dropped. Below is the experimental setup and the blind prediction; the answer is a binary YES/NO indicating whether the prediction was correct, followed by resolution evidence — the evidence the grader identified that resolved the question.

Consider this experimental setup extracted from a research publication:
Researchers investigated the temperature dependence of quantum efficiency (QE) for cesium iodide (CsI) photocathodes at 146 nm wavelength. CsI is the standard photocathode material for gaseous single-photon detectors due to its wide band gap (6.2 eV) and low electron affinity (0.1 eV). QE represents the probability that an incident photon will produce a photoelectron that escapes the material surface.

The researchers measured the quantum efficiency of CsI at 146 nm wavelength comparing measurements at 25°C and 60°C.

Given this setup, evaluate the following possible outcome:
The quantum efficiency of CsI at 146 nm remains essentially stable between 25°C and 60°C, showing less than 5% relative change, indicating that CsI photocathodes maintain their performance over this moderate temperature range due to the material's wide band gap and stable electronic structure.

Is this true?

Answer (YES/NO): NO